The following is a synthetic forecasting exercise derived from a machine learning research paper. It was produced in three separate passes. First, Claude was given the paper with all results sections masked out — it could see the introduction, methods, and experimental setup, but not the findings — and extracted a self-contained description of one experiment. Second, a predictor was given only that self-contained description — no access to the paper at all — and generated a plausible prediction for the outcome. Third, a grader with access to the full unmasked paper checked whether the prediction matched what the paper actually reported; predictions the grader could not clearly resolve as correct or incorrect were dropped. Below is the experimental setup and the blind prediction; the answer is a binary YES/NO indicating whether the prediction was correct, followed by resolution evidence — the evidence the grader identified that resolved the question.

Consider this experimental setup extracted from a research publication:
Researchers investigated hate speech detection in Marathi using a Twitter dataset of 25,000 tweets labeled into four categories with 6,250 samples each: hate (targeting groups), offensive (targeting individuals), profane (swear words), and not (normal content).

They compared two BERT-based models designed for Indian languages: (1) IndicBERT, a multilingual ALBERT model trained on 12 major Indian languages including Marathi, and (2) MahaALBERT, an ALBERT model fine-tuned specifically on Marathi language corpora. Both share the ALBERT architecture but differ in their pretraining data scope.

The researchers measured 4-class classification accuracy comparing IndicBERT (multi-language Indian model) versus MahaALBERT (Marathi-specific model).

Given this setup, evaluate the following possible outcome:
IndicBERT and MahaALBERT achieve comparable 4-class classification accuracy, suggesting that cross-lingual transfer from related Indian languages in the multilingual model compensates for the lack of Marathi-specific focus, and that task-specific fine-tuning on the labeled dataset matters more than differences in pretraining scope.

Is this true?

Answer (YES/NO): NO